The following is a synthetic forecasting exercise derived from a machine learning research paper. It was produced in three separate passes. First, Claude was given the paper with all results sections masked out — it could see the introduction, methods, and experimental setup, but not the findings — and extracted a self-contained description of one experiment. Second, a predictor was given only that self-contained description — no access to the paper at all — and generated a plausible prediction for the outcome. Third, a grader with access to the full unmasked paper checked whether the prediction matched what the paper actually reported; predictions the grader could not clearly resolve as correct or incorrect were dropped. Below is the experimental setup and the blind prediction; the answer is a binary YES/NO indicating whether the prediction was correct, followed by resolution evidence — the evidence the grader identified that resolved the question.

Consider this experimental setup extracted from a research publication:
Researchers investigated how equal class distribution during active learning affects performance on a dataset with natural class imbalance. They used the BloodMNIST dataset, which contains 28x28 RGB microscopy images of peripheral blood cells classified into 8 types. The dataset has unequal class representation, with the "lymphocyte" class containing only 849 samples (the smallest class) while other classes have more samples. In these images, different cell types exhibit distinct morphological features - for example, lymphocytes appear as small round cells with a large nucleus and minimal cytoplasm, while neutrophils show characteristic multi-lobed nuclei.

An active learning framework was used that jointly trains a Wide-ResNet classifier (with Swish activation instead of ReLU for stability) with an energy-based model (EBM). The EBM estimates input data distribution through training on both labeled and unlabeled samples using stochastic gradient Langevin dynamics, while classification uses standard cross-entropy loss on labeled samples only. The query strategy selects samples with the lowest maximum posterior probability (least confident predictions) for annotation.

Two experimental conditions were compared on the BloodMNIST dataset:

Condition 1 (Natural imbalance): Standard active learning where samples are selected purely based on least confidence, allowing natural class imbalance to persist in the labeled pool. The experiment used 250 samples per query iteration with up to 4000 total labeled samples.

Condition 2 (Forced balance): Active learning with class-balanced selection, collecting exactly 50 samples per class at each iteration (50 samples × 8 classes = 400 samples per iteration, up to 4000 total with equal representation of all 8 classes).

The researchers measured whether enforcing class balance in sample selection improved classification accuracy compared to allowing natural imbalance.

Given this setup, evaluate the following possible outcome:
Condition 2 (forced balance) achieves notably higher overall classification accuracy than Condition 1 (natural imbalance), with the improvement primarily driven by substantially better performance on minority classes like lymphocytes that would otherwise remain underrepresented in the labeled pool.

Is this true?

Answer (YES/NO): NO